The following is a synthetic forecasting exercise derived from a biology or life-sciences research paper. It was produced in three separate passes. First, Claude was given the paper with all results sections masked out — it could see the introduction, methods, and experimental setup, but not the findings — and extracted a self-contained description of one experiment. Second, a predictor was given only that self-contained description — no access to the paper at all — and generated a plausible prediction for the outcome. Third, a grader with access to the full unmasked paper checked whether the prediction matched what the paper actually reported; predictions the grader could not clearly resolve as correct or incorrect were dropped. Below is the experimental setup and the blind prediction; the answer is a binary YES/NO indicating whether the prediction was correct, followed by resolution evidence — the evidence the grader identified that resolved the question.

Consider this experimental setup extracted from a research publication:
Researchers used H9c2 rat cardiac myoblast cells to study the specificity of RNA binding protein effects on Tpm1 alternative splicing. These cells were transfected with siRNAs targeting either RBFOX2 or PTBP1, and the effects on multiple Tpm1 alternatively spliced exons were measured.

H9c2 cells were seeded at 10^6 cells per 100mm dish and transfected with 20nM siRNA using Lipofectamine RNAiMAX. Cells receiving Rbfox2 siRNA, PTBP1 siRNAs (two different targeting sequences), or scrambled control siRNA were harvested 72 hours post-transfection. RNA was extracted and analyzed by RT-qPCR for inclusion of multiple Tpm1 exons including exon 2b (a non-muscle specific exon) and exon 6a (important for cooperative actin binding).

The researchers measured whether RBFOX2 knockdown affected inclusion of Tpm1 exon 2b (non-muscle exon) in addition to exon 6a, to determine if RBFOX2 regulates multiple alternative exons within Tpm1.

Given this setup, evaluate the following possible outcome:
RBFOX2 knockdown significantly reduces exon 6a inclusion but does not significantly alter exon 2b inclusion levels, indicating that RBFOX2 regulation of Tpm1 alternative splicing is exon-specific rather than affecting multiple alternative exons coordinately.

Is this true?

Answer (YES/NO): NO